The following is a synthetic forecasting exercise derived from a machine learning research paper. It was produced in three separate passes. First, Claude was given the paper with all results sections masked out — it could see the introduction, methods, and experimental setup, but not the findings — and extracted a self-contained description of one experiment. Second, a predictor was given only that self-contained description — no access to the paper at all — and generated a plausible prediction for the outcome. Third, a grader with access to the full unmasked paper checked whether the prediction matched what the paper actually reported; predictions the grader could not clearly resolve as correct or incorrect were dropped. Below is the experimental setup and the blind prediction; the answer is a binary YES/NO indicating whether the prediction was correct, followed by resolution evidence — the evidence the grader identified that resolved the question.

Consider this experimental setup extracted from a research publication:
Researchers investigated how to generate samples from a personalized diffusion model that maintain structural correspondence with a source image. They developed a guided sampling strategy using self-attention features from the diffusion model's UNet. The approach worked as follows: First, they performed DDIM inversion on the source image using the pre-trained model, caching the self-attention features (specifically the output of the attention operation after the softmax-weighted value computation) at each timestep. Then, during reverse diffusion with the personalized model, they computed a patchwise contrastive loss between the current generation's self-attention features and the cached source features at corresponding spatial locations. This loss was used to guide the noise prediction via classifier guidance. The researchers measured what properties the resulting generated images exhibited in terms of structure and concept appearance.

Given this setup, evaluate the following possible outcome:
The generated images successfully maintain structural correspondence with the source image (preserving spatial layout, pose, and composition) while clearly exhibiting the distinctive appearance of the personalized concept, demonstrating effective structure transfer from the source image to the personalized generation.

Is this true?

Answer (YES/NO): YES